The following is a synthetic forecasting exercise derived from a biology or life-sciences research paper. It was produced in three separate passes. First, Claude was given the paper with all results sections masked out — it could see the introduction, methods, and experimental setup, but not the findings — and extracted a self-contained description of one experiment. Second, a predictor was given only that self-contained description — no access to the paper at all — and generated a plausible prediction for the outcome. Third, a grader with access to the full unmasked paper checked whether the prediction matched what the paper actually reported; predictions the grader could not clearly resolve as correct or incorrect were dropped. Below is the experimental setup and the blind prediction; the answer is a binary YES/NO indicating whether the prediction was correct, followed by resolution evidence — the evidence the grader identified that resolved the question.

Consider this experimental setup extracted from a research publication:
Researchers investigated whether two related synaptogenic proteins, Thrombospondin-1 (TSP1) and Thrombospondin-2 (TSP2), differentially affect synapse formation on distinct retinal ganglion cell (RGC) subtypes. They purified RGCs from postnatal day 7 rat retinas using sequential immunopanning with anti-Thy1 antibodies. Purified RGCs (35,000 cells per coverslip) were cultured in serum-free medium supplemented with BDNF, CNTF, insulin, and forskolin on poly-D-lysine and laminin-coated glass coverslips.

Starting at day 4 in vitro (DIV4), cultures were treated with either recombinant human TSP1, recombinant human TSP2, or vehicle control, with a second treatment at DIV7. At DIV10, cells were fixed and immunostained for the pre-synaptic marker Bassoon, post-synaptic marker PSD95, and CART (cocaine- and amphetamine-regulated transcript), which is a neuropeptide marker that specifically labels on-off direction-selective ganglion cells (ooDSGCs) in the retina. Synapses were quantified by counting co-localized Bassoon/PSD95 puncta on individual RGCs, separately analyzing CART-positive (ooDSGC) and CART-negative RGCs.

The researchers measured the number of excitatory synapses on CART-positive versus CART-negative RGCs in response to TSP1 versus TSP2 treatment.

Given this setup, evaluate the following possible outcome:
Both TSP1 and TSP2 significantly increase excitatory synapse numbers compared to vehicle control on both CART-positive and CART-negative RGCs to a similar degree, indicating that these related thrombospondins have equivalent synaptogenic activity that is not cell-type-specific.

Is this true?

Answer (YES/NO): NO